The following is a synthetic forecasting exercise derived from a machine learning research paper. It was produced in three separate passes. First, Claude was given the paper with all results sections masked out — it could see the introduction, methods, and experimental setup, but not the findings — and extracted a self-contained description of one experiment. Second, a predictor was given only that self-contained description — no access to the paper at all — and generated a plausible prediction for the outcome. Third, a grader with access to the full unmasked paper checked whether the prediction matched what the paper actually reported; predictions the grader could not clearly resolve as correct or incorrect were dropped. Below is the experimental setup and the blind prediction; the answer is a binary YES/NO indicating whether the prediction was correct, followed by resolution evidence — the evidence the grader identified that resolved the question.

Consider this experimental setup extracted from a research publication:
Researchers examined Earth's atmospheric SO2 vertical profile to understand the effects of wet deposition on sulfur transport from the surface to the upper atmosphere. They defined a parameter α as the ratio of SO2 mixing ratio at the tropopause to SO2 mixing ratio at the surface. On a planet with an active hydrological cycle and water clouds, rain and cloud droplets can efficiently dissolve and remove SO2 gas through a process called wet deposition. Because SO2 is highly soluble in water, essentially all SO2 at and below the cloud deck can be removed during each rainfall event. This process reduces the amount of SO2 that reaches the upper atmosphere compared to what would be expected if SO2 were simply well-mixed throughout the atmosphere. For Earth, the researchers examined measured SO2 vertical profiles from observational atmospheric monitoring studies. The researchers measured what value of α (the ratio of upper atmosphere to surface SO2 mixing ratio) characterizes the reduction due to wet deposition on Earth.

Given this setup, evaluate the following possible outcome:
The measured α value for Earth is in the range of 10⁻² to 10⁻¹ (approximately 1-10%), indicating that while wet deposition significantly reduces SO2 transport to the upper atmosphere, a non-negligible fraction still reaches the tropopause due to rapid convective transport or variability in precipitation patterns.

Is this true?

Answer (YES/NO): YES